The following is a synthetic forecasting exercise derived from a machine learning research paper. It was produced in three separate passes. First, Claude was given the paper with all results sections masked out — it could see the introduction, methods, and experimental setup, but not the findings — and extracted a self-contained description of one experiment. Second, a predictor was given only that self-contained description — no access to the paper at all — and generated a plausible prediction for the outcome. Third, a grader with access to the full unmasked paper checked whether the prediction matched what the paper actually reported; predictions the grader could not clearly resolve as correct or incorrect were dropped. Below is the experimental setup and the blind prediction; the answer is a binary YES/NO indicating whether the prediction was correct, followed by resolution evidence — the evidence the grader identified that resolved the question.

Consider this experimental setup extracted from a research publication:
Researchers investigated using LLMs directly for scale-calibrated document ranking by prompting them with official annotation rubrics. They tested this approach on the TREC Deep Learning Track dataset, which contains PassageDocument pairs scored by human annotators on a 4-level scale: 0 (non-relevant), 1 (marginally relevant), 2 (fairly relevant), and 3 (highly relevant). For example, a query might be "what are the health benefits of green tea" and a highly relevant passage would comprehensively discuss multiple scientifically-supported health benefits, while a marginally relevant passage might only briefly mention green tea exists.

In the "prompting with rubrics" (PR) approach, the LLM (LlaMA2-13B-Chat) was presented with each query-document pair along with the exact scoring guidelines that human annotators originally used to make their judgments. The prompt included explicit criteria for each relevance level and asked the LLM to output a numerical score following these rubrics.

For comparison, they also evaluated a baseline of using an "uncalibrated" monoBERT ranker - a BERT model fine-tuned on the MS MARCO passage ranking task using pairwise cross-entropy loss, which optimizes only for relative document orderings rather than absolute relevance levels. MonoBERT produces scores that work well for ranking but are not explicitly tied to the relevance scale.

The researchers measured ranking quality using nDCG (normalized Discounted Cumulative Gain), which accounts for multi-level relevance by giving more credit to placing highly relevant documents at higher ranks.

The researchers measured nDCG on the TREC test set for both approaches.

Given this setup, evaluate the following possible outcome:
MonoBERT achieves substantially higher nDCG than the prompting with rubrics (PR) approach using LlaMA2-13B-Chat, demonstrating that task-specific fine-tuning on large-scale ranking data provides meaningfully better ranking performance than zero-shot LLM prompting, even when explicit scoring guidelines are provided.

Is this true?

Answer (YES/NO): NO